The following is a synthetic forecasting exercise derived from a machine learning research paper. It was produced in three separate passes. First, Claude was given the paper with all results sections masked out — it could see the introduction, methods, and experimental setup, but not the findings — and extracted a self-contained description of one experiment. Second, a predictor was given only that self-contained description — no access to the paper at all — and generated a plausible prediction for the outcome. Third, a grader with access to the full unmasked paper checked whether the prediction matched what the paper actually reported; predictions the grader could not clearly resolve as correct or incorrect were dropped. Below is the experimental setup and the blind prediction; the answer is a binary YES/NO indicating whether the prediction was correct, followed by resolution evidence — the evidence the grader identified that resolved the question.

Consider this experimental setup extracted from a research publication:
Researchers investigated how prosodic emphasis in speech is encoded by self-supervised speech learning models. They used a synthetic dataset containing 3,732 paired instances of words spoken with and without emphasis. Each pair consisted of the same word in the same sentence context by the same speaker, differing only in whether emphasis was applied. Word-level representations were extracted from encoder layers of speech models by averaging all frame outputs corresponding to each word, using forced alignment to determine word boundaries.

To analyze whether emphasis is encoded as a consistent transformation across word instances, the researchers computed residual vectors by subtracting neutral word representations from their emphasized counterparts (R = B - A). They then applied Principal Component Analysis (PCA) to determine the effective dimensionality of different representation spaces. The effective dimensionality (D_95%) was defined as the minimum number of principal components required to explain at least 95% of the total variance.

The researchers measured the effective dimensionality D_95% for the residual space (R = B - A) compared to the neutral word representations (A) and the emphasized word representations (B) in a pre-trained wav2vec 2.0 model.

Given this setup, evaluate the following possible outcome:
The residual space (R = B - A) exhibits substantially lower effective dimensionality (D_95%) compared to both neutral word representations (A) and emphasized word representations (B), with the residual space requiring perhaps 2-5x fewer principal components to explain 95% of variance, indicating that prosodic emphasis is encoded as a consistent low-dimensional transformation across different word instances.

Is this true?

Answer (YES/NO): NO